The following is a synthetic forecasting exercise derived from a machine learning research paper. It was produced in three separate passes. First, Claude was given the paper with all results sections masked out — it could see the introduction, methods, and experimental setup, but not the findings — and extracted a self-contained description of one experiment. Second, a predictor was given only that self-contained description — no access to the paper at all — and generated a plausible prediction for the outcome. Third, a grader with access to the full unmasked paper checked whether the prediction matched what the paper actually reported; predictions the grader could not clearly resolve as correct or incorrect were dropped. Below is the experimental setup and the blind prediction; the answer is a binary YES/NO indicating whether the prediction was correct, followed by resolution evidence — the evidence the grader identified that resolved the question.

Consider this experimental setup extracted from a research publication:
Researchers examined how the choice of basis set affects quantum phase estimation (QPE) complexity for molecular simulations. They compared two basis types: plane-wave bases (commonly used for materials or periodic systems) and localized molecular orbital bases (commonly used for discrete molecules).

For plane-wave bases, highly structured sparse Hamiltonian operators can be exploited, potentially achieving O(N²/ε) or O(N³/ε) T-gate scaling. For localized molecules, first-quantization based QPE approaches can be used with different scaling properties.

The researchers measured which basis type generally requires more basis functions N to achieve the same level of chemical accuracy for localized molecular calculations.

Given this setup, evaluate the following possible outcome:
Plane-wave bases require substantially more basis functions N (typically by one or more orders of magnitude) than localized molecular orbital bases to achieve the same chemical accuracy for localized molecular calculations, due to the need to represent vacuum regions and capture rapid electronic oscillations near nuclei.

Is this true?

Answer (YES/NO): NO